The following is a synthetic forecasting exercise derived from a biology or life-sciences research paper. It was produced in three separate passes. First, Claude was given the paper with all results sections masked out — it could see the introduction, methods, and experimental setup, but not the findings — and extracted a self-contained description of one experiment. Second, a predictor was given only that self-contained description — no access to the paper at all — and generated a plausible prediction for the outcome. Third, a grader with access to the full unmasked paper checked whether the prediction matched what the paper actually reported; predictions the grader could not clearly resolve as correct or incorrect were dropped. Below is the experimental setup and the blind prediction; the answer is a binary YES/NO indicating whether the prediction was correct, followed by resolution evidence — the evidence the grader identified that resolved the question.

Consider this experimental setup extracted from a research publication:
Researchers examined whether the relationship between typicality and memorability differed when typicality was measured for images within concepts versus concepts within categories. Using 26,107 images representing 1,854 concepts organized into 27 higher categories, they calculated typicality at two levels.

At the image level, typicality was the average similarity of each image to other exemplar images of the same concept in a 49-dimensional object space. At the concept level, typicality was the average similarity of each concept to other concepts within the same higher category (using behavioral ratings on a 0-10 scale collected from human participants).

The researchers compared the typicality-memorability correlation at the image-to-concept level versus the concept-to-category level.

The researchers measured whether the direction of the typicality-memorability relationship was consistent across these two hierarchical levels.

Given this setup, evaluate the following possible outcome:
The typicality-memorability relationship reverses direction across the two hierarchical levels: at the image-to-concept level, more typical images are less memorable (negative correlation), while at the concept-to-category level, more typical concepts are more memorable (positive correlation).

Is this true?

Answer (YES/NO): NO